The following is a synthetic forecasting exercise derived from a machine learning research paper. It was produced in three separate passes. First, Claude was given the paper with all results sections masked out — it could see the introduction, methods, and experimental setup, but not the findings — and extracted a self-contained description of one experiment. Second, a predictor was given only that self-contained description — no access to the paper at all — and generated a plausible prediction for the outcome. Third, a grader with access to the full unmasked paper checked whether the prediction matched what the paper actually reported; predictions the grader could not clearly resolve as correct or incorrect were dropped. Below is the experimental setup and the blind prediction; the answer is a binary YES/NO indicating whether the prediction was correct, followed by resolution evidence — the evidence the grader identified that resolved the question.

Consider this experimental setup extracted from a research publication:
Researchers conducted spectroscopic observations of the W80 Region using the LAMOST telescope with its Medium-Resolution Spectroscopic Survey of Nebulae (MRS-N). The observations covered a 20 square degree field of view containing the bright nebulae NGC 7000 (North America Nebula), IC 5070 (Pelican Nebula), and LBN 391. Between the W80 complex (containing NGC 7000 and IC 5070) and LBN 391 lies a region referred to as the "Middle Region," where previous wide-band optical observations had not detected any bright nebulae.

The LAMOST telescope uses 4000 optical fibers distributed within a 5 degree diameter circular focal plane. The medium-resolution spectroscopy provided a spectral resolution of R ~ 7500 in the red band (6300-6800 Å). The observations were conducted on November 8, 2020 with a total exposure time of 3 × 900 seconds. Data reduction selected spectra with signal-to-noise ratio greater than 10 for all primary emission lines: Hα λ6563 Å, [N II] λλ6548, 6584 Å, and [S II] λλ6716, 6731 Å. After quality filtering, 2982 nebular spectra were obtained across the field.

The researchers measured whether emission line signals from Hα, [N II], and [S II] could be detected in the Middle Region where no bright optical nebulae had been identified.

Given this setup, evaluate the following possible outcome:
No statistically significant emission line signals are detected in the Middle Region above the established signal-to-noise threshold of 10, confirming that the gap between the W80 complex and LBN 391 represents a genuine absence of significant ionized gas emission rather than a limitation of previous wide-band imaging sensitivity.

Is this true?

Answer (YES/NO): NO